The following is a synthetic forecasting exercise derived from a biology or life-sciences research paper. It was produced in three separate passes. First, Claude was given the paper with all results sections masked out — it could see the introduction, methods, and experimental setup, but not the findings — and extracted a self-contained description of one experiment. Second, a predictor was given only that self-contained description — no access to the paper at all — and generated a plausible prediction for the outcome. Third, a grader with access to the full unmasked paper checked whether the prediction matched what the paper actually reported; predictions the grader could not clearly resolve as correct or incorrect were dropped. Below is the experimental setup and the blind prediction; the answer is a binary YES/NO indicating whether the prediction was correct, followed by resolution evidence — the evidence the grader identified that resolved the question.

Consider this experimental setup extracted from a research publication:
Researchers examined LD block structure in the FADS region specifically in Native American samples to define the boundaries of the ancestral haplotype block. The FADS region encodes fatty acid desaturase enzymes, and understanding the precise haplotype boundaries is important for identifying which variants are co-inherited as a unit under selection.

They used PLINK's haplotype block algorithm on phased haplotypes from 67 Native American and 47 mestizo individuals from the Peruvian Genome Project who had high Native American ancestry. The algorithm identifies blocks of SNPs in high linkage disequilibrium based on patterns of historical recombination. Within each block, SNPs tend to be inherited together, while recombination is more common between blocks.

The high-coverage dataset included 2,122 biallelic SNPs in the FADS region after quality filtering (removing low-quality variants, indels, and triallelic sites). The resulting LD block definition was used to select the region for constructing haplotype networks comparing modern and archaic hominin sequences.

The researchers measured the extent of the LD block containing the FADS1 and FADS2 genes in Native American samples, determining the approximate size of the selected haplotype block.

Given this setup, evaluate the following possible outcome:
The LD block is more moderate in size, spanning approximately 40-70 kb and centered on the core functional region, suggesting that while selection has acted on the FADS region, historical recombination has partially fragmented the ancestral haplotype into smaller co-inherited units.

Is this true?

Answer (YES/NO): YES